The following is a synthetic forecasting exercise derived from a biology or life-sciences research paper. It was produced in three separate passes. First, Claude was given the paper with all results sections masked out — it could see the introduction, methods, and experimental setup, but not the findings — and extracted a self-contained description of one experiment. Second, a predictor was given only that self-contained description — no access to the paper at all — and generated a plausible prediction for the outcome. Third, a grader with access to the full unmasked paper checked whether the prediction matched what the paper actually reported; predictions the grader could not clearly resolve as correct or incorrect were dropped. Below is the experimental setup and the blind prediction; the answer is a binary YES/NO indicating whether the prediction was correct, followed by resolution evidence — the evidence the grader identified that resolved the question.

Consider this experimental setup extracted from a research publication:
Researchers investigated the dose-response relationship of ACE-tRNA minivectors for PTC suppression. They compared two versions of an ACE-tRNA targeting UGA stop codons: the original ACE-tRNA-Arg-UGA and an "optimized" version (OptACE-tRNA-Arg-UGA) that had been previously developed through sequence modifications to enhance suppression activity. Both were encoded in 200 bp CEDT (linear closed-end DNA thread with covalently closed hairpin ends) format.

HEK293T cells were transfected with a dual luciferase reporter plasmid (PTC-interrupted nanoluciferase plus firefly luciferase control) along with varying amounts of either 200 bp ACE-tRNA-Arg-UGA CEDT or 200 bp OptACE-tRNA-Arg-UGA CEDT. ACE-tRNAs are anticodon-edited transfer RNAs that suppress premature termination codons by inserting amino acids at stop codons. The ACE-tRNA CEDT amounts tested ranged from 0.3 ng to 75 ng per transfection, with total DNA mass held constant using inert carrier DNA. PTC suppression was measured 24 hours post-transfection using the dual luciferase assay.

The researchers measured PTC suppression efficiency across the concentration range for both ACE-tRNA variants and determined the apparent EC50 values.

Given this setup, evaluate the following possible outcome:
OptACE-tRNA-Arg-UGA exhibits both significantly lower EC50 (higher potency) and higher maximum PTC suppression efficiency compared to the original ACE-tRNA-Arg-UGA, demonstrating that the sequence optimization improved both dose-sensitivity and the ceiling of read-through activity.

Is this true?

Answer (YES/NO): YES